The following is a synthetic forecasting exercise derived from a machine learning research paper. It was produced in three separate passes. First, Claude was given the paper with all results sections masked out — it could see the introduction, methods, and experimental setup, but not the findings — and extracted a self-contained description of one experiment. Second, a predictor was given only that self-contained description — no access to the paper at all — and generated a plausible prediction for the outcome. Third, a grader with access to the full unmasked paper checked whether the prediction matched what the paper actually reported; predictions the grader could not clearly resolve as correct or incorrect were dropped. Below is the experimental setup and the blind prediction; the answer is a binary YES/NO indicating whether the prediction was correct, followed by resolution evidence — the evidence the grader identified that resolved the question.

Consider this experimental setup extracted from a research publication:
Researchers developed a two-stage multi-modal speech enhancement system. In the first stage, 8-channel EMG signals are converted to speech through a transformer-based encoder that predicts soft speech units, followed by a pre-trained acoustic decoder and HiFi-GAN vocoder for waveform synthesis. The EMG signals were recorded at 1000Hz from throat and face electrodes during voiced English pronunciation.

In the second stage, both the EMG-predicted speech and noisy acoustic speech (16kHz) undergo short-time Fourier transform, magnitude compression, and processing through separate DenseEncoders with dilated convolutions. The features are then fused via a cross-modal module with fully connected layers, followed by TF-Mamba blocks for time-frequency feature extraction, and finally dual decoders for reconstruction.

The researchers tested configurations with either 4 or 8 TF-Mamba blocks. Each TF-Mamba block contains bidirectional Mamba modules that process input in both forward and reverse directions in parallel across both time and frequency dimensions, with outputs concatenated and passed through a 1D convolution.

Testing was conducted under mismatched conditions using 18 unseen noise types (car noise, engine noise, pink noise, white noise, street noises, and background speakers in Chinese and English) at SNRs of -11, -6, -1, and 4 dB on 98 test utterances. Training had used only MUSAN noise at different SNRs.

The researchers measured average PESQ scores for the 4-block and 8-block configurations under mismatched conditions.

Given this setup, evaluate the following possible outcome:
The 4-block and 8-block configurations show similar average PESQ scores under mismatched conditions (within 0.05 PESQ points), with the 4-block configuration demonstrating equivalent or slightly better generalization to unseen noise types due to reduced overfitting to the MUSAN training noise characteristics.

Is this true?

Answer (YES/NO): NO